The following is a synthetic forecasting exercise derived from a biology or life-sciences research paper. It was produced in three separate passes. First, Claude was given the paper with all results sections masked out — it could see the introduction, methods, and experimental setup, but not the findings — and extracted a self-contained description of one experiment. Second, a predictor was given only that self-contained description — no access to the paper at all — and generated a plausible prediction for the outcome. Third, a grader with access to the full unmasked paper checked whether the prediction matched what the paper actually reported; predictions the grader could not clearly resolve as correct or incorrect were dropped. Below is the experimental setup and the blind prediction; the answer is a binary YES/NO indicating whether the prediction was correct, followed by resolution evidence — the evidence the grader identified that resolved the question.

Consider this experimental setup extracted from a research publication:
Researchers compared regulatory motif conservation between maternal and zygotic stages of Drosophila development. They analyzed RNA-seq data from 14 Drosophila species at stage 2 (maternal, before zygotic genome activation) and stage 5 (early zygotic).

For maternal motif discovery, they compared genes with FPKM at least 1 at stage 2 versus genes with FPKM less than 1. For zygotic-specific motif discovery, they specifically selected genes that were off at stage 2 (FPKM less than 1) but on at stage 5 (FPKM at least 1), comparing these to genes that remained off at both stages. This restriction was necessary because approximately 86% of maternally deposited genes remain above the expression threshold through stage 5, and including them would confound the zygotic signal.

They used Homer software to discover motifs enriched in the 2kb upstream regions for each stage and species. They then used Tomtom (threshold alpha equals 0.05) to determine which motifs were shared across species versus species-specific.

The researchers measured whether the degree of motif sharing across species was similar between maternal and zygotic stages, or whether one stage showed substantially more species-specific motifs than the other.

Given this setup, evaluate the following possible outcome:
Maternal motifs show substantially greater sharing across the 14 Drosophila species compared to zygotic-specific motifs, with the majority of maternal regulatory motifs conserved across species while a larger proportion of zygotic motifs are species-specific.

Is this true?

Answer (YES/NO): YES